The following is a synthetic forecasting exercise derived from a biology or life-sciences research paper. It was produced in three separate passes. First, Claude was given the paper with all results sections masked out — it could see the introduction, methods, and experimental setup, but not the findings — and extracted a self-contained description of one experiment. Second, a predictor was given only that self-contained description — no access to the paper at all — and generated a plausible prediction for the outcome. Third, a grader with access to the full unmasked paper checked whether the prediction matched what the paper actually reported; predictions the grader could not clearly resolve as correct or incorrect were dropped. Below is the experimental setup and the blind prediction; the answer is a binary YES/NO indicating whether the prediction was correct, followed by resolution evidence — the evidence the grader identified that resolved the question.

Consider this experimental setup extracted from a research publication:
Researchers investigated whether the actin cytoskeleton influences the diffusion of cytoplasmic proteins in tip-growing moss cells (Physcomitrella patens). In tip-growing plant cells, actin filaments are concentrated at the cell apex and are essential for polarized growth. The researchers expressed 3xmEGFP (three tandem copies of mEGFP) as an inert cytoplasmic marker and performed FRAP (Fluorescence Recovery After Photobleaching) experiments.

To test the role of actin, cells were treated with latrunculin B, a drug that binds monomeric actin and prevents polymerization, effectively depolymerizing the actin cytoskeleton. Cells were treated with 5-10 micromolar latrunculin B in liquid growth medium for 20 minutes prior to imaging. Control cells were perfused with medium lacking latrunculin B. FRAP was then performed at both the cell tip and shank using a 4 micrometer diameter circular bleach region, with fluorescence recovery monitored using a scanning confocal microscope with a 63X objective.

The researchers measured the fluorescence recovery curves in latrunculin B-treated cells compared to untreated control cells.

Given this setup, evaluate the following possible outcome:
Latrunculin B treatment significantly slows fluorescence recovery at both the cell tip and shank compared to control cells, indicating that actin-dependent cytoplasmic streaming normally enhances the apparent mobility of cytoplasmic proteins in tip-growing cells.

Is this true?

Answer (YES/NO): NO